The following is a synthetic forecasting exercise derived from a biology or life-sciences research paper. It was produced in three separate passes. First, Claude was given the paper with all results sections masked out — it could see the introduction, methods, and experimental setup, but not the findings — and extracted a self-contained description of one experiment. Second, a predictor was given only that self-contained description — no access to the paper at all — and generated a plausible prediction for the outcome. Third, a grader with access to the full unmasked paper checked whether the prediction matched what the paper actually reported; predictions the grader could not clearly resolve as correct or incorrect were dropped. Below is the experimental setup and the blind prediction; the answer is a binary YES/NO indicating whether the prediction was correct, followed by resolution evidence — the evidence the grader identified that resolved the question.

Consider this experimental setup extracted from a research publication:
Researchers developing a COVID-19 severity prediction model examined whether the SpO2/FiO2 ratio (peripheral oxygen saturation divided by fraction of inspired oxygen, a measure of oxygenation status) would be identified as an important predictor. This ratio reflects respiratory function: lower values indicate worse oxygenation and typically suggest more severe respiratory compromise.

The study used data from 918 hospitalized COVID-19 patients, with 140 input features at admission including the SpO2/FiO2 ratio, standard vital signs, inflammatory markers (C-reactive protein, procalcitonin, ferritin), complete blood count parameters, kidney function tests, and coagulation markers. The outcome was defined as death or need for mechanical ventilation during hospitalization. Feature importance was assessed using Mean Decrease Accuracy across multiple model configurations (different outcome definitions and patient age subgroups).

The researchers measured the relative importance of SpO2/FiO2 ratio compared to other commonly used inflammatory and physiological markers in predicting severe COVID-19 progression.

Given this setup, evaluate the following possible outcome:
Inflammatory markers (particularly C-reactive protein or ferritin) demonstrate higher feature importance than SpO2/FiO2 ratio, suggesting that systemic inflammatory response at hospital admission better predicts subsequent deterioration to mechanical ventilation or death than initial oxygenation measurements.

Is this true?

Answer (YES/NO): NO